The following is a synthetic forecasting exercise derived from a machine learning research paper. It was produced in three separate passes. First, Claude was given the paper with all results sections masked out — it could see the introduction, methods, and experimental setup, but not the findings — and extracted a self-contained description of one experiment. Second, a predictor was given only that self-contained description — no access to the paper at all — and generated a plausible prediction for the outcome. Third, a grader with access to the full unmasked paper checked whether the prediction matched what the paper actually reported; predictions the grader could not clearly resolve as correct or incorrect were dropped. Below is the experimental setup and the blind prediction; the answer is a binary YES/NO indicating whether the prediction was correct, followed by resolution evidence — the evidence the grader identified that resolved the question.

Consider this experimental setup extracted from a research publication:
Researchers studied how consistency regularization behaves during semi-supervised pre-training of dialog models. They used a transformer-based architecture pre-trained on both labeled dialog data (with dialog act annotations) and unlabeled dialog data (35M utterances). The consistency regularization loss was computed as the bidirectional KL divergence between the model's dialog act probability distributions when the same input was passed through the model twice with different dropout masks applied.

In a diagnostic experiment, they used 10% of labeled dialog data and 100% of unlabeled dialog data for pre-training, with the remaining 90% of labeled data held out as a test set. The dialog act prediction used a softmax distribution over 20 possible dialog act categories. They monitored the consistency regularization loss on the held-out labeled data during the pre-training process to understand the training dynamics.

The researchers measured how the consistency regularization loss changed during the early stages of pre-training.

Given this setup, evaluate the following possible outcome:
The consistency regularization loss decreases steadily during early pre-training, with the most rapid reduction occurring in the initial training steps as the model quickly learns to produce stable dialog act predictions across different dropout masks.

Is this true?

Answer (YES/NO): NO